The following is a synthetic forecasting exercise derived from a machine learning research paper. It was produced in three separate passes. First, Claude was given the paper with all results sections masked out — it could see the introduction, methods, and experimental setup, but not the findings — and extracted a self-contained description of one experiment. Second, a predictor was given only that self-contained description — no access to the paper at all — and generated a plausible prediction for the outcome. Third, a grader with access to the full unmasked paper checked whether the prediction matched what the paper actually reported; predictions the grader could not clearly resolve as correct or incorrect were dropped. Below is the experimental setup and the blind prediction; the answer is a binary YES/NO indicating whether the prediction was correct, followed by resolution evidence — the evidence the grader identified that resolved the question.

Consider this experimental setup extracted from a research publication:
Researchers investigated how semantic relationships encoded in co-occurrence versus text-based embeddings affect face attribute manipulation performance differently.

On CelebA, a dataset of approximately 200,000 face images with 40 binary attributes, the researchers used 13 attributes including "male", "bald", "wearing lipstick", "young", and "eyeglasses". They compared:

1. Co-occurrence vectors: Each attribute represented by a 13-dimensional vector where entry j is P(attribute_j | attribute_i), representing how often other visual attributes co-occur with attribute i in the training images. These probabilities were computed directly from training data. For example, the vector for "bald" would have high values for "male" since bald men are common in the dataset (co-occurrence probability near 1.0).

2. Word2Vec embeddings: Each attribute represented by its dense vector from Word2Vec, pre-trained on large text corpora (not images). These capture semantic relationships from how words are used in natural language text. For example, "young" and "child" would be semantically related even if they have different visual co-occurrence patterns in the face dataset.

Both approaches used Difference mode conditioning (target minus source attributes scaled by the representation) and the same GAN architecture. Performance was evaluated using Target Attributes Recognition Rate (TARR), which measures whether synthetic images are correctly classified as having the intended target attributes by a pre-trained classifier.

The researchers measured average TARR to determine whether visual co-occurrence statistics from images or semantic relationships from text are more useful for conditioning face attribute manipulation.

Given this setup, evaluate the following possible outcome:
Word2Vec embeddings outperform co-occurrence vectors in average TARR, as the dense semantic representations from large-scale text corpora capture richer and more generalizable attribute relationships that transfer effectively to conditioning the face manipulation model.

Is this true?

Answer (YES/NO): YES